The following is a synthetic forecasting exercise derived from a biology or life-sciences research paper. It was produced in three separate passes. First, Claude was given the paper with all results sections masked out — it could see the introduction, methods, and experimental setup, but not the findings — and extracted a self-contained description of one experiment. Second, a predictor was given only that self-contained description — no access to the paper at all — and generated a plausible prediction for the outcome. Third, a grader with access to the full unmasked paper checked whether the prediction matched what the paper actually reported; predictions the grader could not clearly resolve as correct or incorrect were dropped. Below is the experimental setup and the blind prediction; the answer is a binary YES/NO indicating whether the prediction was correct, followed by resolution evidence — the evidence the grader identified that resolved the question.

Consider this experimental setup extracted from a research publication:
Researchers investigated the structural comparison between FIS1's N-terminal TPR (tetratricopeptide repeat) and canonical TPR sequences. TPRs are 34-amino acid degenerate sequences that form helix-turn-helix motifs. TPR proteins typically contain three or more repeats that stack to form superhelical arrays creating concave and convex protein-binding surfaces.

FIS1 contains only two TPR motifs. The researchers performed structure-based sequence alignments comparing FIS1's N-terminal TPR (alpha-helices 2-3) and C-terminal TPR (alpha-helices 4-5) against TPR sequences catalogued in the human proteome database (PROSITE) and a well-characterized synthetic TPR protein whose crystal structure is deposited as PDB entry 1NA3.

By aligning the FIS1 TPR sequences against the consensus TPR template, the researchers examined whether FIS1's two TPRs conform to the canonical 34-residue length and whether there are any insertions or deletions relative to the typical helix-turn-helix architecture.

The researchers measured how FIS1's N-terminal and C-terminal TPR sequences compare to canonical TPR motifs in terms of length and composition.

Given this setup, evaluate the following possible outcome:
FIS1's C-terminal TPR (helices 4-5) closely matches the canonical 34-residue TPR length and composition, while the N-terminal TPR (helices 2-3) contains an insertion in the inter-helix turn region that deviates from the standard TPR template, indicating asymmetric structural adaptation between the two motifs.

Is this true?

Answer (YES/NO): YES